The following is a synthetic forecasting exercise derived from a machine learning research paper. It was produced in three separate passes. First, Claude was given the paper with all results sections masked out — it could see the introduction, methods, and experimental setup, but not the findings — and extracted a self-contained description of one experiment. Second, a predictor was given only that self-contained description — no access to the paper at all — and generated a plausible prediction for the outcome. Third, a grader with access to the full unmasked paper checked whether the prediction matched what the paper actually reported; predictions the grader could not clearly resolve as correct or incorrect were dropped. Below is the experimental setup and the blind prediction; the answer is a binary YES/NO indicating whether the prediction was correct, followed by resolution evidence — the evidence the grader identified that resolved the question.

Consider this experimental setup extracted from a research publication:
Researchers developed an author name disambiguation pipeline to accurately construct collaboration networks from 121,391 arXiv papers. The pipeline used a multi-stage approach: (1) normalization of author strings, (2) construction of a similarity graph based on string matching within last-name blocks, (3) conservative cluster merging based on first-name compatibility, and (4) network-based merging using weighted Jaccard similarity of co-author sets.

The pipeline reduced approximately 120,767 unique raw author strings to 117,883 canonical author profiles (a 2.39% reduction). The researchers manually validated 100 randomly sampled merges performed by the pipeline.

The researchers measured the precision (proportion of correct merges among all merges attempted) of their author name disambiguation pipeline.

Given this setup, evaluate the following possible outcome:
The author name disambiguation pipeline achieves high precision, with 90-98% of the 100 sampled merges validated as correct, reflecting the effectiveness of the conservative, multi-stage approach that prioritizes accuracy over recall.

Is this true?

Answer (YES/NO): NO